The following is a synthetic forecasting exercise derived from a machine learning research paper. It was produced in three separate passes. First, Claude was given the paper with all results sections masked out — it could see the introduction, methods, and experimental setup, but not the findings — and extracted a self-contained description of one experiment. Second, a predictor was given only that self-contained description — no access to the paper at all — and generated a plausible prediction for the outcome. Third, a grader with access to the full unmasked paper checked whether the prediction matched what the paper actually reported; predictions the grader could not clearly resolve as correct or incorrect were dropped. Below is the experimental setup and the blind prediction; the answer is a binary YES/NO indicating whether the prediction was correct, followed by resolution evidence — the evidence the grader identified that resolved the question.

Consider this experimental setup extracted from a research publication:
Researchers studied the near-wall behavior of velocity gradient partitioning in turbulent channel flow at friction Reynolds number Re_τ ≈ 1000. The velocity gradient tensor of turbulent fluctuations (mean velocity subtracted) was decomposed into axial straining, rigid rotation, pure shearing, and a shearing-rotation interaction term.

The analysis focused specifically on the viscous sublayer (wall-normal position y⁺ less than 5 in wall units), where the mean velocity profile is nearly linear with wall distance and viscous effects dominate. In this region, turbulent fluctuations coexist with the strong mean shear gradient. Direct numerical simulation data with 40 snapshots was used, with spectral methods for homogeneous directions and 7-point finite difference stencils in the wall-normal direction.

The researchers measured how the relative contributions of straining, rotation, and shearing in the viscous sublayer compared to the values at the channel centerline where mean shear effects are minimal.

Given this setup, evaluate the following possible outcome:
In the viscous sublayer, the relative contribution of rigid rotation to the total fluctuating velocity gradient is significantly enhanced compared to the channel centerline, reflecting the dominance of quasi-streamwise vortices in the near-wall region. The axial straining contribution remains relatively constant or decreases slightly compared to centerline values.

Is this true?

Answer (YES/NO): NO